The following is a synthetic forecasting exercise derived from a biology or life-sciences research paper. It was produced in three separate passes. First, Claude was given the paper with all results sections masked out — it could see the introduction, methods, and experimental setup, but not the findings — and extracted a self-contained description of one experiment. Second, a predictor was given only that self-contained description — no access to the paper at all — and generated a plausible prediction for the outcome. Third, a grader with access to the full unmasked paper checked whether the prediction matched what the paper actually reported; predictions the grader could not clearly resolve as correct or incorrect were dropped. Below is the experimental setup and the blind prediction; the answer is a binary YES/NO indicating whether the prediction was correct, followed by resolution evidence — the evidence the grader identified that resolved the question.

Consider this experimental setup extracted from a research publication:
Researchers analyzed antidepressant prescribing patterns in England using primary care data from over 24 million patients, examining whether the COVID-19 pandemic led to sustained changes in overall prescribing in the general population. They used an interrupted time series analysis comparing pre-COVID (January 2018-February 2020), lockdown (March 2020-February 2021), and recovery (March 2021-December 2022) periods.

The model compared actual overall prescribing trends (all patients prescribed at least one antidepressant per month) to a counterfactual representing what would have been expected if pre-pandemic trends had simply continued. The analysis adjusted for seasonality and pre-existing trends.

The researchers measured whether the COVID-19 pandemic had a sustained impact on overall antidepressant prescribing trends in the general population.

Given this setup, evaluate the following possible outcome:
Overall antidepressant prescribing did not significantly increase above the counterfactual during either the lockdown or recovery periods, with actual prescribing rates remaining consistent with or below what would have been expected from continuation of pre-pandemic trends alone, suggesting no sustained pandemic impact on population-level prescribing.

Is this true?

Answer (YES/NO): YES